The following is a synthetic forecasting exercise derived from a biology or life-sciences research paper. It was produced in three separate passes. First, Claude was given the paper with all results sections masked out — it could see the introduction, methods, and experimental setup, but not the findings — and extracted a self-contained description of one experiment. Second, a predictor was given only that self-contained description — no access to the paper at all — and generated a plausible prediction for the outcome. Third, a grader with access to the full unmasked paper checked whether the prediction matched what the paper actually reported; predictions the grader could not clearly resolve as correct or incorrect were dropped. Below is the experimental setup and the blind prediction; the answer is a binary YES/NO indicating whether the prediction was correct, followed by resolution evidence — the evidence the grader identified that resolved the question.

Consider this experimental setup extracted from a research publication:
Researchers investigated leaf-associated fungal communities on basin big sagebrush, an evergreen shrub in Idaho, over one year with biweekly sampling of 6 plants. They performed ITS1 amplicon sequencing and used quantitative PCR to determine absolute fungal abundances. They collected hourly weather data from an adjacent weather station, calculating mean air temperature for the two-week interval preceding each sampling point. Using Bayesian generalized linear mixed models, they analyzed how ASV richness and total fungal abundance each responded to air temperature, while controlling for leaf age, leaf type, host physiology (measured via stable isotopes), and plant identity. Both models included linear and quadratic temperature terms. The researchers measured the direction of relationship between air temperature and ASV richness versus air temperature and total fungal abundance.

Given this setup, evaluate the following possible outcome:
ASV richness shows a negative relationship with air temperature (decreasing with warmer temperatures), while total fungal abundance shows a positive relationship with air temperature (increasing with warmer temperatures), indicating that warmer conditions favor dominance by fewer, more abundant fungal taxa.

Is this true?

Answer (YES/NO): NO